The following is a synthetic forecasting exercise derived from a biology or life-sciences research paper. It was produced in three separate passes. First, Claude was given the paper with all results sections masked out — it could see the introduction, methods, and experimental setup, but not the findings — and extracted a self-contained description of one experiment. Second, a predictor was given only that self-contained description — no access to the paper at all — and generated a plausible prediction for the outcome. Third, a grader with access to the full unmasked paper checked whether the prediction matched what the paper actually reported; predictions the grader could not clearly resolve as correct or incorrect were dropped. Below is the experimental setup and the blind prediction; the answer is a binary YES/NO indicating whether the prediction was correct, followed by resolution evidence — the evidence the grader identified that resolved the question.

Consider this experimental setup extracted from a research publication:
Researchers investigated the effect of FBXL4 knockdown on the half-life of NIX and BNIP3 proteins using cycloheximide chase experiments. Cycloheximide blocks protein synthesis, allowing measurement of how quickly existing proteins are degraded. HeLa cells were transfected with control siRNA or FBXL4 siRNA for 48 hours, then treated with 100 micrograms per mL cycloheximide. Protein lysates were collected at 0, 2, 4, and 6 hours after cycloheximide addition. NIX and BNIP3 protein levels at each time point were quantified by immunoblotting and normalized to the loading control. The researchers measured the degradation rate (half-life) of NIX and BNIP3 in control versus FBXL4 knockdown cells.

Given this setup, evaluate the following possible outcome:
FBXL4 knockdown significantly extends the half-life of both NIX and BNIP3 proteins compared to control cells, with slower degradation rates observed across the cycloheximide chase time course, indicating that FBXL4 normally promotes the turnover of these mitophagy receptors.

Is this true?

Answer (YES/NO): YES